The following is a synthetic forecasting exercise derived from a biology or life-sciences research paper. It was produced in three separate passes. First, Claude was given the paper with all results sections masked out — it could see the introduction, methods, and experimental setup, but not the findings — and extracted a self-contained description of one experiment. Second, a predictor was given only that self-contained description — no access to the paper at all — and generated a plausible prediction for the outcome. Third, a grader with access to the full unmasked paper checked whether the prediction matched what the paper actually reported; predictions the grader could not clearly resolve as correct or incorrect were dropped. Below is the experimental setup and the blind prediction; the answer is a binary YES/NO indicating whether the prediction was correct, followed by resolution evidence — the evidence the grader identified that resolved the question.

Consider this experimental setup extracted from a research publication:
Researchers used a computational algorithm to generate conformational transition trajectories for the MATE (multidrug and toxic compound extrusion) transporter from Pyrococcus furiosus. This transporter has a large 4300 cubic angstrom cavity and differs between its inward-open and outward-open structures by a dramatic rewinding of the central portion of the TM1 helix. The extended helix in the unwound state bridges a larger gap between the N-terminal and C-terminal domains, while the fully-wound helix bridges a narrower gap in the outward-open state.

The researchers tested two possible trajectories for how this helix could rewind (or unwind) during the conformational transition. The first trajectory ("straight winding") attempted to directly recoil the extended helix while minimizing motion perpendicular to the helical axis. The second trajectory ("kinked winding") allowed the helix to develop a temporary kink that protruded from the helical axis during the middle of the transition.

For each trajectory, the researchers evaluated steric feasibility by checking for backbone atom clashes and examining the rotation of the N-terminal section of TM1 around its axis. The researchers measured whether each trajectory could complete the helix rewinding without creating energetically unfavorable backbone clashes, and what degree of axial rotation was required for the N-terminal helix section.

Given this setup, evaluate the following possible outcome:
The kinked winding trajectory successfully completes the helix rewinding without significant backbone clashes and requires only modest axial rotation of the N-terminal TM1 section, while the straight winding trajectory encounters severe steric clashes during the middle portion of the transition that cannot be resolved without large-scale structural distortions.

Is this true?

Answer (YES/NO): YES